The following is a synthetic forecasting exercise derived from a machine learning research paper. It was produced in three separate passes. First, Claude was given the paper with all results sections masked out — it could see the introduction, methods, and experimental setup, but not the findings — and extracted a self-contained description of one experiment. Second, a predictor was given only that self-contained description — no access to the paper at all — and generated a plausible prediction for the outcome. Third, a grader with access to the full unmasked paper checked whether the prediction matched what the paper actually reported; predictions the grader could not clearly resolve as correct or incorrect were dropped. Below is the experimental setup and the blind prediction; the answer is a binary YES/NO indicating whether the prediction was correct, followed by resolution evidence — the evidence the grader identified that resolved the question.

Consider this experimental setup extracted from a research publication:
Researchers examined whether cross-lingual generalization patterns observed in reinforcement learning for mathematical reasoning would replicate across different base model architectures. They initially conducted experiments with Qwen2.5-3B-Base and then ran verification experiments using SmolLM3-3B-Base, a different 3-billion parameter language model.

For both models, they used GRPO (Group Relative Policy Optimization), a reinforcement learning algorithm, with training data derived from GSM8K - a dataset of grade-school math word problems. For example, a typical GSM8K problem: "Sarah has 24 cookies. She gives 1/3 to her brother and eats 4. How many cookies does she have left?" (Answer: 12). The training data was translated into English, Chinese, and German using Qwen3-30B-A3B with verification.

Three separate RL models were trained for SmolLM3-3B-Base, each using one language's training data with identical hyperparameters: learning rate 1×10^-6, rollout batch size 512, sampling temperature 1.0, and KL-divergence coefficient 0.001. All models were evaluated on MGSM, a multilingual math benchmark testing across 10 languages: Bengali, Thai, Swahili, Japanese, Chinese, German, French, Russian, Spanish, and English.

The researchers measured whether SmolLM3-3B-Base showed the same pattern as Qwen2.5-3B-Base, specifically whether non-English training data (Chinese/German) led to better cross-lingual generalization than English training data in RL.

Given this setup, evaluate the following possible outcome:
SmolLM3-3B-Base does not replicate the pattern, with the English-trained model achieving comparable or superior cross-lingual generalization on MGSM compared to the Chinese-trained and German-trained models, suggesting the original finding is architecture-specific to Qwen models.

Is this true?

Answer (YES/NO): NO